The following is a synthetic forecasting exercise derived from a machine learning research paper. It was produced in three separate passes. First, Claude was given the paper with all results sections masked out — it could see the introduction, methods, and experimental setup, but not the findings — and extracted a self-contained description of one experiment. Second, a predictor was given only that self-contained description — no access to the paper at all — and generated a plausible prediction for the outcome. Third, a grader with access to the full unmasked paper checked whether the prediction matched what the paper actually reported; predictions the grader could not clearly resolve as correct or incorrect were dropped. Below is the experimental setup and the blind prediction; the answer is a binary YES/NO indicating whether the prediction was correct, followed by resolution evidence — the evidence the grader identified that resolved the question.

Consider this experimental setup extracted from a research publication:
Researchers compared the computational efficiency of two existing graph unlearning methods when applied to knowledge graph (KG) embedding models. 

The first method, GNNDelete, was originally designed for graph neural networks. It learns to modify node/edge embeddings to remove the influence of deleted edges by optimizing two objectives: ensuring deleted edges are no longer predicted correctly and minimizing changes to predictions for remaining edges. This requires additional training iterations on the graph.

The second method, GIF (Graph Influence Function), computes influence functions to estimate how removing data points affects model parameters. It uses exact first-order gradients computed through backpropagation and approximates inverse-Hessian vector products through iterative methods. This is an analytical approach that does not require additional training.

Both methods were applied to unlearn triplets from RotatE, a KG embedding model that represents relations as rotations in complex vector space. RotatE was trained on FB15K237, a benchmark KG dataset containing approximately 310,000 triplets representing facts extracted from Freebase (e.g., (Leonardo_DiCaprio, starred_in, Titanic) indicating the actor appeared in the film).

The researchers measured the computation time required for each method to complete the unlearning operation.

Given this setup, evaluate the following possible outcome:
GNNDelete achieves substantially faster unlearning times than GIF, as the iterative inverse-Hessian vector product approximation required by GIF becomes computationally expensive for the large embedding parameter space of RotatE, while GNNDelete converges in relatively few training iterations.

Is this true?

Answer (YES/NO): NO